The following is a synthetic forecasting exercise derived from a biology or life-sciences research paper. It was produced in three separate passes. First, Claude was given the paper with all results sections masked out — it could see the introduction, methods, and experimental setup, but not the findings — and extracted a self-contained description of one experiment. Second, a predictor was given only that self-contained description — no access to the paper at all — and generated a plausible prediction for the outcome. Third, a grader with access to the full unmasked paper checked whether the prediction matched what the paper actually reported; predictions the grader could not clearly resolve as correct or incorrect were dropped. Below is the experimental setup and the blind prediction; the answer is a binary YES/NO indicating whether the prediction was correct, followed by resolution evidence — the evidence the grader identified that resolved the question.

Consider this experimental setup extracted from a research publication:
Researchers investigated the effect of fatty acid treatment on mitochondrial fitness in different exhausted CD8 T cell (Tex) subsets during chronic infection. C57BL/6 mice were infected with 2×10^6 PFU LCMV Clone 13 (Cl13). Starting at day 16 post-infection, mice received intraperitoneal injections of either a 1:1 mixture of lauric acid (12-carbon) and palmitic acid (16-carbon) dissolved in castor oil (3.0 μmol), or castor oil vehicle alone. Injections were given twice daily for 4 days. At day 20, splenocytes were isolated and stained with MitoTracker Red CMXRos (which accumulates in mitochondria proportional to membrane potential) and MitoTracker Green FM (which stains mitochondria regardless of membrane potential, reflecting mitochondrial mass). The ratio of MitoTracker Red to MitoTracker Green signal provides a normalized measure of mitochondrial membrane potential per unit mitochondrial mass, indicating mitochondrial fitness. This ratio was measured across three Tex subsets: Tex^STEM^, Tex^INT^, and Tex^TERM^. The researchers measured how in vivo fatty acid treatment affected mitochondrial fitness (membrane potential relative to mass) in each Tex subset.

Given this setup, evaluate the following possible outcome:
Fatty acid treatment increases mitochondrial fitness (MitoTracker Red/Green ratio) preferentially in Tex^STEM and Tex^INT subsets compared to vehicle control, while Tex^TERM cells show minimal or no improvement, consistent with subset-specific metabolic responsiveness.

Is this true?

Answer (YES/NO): NO